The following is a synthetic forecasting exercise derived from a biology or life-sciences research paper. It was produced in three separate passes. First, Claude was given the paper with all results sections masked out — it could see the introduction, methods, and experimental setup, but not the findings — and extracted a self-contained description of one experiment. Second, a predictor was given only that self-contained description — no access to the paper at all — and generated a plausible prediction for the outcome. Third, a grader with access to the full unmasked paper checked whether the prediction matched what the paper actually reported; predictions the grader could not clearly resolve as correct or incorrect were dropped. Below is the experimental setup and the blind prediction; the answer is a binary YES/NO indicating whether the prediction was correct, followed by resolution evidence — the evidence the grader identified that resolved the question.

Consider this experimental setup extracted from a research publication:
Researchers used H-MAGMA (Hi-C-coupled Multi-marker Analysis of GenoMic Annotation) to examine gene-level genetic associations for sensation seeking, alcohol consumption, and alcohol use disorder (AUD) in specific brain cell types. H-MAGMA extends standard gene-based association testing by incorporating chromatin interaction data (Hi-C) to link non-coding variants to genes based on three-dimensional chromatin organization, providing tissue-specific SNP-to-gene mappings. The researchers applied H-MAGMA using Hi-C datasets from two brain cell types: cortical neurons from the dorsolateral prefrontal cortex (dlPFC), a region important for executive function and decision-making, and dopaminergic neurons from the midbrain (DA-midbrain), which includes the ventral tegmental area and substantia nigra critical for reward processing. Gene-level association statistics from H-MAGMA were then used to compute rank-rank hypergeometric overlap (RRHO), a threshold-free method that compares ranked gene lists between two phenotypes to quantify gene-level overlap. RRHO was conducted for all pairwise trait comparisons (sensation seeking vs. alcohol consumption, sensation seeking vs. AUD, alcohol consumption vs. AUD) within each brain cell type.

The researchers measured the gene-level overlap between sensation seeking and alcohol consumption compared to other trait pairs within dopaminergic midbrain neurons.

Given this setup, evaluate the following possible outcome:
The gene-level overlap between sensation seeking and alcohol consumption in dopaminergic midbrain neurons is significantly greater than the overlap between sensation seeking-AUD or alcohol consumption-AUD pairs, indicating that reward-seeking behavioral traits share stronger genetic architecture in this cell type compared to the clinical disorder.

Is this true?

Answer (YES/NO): YES